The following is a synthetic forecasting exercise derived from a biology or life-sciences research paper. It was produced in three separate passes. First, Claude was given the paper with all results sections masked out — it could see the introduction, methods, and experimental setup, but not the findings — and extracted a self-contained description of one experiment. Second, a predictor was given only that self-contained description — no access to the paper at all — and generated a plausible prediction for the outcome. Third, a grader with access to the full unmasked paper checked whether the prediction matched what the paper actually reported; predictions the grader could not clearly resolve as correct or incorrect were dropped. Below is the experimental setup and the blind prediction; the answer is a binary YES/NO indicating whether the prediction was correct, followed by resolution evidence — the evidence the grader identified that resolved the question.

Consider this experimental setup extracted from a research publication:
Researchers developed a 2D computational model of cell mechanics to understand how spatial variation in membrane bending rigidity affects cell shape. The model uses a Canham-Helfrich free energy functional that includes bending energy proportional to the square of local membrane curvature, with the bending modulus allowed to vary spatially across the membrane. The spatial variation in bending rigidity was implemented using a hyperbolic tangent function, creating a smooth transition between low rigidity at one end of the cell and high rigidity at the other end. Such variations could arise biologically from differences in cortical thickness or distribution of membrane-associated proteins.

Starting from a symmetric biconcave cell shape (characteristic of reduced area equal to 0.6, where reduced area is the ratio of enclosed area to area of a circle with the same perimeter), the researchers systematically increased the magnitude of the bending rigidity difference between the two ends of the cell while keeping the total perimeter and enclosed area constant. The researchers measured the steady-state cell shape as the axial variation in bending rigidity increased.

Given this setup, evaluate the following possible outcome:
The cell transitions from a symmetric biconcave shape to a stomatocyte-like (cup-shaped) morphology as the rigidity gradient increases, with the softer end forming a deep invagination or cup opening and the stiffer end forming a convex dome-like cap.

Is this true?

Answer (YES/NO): NO